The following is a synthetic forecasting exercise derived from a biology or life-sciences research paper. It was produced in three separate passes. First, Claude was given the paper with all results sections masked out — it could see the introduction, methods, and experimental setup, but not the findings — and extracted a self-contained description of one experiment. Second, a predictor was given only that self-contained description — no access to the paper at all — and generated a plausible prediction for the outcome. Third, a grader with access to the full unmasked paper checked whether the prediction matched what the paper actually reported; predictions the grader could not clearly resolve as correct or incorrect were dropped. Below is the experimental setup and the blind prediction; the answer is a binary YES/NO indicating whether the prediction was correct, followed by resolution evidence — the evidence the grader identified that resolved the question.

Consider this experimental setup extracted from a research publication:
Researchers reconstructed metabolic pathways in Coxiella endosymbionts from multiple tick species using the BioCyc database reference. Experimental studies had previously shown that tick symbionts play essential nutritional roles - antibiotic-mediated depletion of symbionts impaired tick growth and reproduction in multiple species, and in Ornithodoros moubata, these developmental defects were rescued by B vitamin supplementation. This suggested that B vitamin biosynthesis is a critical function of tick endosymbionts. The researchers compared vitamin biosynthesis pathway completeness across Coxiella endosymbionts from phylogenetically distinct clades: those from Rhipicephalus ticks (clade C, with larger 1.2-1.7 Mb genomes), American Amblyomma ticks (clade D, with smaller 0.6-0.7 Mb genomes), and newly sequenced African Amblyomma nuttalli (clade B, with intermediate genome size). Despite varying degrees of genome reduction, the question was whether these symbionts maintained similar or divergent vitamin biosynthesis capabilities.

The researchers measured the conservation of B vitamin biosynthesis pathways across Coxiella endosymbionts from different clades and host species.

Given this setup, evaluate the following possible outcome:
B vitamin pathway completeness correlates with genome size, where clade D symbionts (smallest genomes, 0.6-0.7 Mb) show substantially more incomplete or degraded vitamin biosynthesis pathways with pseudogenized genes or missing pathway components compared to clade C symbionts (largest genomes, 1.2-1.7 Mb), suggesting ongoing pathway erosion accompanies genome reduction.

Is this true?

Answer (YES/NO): NO